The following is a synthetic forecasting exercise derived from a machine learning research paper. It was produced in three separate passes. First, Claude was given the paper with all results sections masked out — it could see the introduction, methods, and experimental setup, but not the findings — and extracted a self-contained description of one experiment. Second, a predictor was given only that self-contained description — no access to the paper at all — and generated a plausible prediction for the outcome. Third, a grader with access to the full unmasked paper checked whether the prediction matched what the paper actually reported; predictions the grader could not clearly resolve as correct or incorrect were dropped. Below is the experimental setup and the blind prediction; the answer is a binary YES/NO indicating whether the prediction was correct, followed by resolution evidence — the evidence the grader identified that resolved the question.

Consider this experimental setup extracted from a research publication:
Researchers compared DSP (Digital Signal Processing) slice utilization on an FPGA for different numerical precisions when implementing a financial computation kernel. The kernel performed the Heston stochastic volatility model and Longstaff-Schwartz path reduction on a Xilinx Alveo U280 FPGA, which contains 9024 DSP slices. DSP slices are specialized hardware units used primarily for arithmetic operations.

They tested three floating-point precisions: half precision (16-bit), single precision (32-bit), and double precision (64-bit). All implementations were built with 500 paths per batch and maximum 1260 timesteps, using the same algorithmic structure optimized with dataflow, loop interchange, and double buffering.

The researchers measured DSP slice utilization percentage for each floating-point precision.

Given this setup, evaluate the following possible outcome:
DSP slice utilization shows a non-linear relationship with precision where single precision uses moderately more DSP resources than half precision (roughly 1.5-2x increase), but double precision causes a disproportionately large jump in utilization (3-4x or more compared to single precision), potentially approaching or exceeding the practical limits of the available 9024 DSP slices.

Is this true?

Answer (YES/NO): NO